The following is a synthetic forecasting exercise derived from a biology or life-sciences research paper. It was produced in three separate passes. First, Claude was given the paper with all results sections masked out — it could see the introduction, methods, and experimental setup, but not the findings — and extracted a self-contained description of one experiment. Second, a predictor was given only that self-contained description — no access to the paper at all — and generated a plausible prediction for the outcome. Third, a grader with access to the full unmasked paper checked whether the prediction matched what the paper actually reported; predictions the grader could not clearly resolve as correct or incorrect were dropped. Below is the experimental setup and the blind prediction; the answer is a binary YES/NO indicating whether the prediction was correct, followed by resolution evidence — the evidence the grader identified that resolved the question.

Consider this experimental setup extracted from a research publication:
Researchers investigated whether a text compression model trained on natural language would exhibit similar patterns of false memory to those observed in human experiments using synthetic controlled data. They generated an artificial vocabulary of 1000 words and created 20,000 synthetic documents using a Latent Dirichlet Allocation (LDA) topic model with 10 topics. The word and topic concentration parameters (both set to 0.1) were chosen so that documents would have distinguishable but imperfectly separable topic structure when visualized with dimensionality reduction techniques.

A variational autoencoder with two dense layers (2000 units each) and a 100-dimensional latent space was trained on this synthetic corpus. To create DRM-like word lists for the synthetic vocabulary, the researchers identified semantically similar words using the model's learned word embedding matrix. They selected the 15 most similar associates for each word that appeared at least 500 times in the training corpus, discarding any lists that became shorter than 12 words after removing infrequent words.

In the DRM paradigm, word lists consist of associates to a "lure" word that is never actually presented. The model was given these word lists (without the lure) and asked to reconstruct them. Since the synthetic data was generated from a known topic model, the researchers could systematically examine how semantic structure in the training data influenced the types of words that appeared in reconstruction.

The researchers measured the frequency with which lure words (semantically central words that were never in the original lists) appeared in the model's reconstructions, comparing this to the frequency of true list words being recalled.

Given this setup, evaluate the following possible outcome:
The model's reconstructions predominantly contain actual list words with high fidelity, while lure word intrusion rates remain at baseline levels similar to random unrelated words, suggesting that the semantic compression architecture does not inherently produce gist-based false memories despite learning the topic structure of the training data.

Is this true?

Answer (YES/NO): NO